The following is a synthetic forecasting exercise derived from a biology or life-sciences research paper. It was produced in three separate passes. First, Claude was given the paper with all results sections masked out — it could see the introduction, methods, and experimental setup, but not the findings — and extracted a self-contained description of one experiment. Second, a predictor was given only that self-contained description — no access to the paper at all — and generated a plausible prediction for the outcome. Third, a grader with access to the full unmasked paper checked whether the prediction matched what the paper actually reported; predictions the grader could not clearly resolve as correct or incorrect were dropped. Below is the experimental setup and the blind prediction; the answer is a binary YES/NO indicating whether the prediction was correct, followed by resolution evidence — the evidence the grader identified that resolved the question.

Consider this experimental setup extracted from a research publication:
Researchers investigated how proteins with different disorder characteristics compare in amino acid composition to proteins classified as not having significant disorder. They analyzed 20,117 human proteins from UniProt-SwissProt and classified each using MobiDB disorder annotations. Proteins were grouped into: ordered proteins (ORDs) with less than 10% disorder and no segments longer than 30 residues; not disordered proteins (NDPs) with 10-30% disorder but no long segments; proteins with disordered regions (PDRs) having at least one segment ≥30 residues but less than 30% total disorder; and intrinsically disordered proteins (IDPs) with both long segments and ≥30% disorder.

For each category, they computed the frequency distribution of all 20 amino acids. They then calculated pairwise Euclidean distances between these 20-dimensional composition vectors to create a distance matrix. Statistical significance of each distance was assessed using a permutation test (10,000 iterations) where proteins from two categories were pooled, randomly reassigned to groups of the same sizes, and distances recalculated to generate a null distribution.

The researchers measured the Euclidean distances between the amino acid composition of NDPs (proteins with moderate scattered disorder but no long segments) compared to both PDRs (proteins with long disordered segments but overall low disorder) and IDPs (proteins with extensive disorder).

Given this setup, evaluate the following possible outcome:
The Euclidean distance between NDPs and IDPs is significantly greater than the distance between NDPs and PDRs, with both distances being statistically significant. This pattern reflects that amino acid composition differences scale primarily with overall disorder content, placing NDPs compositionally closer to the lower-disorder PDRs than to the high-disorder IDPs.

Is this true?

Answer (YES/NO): YES